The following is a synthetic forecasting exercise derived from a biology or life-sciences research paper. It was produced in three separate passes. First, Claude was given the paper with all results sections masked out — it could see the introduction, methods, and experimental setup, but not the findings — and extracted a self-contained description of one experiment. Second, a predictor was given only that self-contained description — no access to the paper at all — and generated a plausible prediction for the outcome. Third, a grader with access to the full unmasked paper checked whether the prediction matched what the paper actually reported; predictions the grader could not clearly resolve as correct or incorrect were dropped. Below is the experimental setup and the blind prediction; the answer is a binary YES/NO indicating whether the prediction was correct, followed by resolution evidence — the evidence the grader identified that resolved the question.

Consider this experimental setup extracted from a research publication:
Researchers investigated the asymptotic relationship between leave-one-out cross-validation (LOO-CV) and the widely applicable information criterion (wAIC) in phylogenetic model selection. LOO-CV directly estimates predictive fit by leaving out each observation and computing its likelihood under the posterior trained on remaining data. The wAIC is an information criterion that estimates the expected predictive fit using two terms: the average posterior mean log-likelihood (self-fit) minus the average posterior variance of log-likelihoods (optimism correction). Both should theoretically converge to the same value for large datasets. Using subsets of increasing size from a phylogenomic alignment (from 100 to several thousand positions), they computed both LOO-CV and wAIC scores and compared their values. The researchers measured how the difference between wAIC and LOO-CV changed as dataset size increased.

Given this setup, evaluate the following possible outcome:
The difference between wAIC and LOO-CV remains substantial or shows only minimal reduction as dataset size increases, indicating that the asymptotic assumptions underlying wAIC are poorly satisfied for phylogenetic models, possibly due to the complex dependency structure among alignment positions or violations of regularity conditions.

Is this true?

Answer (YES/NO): NO